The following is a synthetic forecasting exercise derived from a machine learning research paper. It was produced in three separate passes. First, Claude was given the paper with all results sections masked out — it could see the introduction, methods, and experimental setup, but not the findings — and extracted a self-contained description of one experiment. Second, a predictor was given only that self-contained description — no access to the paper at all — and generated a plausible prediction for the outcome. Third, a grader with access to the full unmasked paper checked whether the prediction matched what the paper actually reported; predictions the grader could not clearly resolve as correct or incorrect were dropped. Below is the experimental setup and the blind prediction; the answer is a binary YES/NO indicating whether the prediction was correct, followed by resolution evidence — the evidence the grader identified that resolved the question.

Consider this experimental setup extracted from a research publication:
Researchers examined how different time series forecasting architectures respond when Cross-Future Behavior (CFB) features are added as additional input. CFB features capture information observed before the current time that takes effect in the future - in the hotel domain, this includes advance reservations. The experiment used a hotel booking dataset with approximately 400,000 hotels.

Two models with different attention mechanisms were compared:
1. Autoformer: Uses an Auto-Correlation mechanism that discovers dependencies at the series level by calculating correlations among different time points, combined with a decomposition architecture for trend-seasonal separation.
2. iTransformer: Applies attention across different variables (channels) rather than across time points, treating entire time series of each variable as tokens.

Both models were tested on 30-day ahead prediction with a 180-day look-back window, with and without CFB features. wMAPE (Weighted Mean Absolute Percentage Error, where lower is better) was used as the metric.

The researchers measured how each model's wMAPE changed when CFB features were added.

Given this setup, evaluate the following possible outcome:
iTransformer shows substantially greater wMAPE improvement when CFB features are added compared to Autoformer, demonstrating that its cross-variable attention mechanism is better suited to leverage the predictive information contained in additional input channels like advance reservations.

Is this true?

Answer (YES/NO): YES